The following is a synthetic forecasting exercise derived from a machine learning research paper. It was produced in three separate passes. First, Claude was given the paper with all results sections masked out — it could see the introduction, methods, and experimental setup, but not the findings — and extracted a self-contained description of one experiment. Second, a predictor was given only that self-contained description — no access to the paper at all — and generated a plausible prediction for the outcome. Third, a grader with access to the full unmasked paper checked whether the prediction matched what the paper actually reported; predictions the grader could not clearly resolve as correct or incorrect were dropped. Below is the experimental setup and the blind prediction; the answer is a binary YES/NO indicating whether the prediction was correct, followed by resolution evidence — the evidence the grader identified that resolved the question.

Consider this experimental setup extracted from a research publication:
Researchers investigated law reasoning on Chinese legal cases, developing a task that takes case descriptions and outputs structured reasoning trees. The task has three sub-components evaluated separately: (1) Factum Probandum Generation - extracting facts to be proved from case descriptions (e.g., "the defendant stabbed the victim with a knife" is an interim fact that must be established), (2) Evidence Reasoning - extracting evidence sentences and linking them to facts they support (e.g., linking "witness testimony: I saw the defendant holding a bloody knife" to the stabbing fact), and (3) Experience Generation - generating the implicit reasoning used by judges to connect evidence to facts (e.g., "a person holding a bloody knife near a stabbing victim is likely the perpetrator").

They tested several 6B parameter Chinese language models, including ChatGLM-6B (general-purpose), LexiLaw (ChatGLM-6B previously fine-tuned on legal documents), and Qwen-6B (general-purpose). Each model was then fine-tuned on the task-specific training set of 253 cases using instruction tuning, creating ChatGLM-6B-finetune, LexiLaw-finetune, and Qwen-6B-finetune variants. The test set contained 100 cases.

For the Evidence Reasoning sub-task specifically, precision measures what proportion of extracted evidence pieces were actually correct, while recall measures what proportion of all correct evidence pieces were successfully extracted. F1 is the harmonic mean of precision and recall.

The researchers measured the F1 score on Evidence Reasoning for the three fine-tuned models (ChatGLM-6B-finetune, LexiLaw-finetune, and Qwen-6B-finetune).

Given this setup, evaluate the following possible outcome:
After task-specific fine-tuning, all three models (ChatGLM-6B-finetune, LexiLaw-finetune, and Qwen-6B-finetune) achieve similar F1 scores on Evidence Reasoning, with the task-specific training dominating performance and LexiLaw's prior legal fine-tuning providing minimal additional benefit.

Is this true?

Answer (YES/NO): NO